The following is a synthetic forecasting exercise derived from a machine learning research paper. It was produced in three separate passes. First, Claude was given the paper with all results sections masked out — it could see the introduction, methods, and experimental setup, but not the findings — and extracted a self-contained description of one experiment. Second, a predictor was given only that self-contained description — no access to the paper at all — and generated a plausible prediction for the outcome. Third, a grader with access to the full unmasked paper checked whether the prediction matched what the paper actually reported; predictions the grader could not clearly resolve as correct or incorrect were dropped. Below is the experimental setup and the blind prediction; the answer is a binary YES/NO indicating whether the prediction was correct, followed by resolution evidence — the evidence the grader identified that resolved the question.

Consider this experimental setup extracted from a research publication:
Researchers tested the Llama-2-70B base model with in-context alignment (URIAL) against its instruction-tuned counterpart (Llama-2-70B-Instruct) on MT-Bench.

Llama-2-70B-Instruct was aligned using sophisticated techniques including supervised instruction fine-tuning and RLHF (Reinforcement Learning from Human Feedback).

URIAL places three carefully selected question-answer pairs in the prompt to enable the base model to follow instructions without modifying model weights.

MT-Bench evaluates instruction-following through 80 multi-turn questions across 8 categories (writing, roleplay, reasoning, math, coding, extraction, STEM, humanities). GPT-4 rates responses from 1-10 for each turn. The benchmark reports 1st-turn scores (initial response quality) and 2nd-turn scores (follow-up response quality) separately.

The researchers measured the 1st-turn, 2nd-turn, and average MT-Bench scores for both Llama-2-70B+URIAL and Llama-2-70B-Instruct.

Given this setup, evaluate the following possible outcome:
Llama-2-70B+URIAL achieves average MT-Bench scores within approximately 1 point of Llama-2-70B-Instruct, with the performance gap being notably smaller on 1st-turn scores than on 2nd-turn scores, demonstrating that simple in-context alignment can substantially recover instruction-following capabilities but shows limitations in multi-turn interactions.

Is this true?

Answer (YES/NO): YES